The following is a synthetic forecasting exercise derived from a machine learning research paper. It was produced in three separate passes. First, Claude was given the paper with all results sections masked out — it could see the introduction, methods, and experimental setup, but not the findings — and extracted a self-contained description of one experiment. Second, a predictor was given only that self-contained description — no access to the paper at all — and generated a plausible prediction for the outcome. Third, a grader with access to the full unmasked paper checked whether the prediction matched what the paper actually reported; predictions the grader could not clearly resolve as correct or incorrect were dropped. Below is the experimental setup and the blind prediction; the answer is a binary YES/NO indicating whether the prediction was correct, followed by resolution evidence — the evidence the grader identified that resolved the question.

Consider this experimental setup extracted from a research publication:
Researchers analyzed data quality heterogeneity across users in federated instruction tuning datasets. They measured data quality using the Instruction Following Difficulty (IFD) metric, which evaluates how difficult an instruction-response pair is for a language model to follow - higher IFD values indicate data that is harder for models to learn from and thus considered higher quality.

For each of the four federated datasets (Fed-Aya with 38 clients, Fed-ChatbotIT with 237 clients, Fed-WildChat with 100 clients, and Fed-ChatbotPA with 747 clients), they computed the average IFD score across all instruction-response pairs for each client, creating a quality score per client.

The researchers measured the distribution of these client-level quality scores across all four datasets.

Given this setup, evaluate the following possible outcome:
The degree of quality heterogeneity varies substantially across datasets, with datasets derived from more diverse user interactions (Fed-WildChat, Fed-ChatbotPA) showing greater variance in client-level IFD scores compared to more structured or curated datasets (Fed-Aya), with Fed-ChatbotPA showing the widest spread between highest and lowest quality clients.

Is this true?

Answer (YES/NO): NO